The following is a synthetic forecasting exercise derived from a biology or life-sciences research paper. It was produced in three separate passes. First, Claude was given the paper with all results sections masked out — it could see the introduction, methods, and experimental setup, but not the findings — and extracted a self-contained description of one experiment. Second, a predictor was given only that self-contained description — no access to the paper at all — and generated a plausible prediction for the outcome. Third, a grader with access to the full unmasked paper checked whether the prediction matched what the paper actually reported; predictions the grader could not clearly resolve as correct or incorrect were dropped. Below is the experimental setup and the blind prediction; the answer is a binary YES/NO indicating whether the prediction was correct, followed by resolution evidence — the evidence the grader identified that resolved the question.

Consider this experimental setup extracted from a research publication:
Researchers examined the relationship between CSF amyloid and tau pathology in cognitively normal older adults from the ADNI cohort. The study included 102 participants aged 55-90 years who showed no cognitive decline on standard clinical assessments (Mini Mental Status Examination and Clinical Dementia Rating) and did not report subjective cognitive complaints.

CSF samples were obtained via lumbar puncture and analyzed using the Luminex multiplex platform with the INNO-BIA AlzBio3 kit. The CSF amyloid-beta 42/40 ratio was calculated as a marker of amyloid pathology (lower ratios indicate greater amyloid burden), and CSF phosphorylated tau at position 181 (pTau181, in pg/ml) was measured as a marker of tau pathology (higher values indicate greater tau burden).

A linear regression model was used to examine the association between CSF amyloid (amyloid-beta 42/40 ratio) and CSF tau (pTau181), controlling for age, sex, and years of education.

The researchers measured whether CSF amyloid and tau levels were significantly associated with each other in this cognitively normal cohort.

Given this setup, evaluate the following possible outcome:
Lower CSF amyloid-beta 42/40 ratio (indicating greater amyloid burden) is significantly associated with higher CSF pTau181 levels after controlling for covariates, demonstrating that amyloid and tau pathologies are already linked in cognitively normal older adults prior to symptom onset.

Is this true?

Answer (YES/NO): YES